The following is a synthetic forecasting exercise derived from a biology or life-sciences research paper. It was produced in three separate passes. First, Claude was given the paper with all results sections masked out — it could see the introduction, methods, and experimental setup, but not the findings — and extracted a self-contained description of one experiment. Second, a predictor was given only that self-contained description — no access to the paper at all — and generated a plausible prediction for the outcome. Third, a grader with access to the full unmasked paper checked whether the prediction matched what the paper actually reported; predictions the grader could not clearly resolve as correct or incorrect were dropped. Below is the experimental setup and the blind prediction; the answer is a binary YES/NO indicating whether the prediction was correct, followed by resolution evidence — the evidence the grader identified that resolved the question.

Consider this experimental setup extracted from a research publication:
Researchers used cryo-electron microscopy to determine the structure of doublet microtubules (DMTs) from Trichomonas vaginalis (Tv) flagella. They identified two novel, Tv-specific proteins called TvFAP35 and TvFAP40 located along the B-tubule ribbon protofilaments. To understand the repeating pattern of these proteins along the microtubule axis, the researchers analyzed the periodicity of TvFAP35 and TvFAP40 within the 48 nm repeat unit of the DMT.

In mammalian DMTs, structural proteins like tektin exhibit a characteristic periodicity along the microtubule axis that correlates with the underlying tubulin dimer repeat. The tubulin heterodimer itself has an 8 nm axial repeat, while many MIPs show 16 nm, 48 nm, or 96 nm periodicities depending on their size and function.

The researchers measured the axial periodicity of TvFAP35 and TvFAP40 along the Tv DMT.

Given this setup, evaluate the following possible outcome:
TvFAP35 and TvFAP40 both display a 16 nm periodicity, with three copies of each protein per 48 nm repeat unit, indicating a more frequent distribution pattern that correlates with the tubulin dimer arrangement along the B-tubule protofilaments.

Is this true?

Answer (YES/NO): YES